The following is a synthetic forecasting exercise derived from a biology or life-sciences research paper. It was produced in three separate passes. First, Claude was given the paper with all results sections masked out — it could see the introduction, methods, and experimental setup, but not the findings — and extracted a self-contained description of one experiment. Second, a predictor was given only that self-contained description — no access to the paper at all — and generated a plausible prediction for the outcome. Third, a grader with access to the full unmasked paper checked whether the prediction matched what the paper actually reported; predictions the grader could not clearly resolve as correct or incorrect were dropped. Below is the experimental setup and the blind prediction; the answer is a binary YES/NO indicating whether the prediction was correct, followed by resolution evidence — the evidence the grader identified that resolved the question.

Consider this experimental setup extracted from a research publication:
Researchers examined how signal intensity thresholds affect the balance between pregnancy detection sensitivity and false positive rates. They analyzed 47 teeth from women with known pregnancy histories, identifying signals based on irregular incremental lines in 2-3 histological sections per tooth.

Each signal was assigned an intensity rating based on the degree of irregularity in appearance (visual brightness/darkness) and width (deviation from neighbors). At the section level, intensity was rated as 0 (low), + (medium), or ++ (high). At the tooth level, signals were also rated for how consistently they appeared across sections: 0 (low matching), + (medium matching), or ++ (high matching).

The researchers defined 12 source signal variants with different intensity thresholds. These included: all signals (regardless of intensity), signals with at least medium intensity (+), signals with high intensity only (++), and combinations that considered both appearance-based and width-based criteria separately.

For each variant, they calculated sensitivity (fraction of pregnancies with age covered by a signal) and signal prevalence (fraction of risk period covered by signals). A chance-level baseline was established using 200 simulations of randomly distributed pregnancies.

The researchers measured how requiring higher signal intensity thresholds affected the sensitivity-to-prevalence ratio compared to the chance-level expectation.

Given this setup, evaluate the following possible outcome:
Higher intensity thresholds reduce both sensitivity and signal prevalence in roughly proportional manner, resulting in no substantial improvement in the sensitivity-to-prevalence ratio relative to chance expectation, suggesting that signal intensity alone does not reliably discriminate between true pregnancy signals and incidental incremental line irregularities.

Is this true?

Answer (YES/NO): NO